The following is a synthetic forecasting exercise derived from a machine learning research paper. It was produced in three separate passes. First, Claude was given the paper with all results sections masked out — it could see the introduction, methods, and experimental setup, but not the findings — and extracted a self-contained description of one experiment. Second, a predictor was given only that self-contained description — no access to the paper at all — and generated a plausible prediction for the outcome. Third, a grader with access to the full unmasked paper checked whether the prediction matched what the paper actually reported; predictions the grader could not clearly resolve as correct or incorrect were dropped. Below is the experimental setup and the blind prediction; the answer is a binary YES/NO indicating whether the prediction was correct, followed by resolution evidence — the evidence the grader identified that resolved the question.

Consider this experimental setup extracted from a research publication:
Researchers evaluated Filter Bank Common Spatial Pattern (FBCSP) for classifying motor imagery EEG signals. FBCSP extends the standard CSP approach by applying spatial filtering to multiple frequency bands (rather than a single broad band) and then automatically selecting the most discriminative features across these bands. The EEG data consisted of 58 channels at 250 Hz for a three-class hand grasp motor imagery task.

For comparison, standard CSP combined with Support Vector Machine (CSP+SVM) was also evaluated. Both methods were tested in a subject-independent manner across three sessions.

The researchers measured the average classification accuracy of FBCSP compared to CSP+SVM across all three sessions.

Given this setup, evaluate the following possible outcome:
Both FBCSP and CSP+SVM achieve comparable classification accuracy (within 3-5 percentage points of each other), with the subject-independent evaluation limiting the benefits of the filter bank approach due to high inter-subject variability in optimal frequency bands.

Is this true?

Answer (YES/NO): YES